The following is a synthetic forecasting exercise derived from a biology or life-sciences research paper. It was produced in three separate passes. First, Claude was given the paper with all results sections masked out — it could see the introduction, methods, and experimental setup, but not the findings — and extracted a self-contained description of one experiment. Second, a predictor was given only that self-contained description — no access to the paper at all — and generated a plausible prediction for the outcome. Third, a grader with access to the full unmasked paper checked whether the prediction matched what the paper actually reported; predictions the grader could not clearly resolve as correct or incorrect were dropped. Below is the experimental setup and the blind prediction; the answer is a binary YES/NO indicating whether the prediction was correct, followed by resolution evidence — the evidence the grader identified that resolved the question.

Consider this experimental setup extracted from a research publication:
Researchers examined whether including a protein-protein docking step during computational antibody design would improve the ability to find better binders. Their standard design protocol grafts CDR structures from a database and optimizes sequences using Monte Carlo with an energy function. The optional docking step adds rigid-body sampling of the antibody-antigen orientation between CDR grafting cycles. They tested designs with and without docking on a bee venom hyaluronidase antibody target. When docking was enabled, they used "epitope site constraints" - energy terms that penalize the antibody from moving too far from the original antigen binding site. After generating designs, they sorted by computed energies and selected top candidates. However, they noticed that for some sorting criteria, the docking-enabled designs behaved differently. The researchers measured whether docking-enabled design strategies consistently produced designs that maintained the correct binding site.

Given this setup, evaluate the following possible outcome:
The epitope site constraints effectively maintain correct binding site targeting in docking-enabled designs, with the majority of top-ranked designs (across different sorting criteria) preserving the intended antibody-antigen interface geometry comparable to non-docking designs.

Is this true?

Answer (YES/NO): NO